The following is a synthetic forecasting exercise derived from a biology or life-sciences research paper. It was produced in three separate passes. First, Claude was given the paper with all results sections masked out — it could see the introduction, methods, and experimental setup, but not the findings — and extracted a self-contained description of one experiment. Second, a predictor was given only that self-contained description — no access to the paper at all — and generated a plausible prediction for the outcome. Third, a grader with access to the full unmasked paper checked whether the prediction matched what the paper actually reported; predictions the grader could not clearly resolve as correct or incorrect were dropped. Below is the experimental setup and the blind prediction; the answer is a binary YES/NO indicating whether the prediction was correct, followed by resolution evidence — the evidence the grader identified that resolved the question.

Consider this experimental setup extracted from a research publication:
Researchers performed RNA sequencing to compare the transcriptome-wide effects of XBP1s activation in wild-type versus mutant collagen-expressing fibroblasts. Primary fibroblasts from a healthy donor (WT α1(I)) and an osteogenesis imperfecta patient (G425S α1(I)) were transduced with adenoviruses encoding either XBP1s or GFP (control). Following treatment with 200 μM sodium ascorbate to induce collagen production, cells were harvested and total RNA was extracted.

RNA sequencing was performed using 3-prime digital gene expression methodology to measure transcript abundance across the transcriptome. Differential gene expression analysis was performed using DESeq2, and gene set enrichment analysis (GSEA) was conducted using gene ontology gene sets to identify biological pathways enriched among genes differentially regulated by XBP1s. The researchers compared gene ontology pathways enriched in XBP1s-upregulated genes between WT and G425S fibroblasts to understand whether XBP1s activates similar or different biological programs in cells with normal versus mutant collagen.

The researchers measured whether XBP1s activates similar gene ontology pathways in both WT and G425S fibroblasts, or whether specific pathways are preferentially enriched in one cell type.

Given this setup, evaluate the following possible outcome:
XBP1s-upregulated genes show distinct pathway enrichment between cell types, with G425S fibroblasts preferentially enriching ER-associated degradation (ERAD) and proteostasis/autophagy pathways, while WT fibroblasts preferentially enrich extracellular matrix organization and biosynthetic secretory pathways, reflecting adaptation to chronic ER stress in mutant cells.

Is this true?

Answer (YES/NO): NO